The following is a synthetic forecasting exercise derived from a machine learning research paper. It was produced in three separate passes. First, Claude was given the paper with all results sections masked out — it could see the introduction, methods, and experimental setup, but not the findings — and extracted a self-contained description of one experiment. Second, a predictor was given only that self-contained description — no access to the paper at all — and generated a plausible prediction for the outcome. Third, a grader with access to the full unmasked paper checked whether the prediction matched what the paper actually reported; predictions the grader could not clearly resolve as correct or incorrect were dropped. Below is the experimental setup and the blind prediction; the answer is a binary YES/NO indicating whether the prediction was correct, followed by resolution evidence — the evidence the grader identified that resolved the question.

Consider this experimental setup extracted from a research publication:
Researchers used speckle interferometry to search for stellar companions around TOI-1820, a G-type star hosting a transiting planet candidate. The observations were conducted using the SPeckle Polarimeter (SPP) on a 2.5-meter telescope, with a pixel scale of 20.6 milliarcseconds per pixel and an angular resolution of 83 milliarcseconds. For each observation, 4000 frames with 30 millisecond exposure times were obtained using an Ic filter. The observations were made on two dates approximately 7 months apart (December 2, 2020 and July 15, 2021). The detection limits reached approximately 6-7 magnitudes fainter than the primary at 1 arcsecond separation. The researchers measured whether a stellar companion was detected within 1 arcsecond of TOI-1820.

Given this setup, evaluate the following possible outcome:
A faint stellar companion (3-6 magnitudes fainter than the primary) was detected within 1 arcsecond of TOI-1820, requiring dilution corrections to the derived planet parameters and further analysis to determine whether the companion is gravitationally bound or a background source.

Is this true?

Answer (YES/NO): YES